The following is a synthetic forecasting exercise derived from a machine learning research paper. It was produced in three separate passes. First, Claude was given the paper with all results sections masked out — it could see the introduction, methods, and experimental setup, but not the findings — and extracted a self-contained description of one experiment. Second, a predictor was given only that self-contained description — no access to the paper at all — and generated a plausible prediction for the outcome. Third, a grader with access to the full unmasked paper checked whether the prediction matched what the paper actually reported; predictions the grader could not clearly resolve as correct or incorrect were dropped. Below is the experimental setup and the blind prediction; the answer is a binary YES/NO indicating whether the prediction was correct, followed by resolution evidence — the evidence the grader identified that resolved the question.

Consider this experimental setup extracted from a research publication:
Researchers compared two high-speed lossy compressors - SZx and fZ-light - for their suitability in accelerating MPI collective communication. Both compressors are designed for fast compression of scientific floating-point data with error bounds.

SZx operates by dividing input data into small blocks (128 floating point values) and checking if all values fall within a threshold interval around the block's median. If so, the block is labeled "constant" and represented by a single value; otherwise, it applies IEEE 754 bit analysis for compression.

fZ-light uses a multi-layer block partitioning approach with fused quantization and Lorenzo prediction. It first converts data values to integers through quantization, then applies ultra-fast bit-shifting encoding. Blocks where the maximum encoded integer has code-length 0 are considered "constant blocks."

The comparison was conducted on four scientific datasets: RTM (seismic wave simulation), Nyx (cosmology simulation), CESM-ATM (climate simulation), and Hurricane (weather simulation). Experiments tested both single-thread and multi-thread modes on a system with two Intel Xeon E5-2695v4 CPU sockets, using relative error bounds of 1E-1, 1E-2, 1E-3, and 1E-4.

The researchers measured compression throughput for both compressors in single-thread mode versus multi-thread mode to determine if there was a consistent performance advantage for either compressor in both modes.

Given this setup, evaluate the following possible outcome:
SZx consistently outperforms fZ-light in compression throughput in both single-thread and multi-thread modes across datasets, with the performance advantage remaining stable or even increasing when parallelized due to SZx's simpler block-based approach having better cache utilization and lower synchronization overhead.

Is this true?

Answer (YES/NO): NO